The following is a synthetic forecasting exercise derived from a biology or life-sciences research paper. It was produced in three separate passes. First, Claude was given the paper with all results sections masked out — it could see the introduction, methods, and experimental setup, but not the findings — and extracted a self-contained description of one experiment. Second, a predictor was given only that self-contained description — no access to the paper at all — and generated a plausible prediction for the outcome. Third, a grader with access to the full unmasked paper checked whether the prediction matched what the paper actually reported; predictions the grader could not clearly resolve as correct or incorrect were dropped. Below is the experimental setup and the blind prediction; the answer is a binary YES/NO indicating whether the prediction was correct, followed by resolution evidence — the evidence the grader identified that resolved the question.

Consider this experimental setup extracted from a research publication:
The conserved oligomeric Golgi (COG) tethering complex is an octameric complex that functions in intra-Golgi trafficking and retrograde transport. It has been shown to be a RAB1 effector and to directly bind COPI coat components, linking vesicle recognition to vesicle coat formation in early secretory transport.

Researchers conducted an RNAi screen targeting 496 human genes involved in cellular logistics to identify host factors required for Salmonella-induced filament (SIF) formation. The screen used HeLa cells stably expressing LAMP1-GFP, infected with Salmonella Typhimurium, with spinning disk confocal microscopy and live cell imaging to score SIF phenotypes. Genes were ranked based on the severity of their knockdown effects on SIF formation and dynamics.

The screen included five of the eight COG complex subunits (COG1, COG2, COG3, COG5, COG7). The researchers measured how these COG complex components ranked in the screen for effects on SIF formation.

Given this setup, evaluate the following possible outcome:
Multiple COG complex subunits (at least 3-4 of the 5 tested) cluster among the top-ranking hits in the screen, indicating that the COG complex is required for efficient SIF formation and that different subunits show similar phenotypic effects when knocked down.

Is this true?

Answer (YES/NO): NO